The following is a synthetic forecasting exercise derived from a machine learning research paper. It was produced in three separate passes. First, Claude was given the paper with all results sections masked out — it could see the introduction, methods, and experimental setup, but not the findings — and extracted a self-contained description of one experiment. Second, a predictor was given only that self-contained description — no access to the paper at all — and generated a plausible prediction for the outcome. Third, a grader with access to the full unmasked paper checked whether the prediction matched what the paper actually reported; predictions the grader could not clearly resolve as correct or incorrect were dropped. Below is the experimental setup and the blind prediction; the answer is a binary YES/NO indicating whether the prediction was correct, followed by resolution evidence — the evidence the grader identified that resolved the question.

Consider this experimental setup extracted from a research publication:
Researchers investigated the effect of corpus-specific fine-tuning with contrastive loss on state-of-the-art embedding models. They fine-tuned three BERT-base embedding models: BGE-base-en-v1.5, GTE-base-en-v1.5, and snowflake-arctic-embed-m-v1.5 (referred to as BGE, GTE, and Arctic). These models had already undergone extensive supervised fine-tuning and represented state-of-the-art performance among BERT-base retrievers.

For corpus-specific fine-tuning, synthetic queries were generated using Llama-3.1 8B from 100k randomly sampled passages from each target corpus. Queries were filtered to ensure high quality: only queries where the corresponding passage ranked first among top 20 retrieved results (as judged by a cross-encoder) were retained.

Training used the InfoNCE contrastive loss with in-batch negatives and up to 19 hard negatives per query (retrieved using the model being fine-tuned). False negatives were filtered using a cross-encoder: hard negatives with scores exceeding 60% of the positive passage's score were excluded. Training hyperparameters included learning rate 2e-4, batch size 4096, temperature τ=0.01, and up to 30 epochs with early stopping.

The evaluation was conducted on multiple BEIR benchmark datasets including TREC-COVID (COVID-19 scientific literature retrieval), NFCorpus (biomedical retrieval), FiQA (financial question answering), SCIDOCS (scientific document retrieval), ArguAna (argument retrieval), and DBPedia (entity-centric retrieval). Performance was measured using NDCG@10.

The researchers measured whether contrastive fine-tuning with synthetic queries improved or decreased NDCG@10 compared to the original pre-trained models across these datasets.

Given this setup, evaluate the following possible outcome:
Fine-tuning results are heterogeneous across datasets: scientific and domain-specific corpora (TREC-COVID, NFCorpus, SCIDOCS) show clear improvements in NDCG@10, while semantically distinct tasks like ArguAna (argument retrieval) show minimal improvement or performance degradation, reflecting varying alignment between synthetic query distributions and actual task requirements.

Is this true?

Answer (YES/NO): NO